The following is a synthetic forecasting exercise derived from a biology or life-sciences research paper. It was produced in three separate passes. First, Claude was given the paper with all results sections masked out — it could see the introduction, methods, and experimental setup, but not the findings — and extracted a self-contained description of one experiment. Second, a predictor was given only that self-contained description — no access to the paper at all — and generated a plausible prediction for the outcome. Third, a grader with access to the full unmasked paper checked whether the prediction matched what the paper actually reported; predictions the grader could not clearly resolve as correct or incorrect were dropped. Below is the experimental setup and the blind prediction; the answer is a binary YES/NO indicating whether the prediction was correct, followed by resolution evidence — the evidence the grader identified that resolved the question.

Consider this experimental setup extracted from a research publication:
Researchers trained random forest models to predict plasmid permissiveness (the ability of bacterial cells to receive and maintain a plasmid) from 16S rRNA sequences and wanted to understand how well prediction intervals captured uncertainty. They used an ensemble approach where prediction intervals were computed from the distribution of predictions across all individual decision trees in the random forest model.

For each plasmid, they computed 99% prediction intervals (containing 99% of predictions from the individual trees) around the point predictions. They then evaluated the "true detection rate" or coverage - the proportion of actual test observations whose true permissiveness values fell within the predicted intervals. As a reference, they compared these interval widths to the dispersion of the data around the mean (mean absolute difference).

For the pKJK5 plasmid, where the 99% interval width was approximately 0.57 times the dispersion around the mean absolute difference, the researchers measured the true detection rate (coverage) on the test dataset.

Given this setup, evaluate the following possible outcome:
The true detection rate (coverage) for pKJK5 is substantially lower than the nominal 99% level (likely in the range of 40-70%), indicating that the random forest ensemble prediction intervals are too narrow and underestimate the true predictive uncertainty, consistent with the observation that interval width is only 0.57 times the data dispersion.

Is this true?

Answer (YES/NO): NO